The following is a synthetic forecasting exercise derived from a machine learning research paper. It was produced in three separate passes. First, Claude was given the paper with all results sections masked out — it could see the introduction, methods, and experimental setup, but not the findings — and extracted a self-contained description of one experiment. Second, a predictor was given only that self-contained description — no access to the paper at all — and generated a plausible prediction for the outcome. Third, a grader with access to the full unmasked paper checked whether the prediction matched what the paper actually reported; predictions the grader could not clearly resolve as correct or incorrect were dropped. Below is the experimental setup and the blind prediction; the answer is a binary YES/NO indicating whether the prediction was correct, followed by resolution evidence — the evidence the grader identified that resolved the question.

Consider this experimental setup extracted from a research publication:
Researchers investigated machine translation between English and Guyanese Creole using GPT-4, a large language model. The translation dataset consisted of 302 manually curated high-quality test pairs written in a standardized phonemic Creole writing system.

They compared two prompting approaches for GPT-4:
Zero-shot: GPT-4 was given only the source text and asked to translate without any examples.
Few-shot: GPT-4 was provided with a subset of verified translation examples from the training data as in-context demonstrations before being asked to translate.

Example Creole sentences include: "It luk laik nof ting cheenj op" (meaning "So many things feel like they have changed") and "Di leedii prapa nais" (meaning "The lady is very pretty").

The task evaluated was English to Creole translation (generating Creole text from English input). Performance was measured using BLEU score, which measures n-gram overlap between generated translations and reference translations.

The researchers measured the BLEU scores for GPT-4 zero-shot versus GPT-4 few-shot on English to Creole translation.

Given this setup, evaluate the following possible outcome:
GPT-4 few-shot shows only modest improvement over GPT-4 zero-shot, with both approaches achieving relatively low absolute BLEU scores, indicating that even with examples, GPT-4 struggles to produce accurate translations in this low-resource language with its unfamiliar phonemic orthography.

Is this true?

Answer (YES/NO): YES